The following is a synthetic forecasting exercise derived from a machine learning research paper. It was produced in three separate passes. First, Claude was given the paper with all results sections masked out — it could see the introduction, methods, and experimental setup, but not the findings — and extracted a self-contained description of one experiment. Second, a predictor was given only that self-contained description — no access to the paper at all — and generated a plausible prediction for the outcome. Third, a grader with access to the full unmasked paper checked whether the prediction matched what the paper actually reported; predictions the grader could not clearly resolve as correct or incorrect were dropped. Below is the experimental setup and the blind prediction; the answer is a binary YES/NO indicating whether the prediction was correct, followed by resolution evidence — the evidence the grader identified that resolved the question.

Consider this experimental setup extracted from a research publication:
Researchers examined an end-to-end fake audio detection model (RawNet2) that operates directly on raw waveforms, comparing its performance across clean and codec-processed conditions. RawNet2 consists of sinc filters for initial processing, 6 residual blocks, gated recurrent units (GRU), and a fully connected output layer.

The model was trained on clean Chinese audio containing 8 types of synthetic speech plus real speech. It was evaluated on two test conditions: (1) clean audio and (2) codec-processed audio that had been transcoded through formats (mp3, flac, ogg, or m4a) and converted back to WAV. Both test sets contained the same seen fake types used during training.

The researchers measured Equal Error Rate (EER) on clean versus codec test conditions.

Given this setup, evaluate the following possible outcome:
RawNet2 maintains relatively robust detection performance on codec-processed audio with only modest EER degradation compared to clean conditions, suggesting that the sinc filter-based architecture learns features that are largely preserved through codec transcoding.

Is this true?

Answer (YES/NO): NO